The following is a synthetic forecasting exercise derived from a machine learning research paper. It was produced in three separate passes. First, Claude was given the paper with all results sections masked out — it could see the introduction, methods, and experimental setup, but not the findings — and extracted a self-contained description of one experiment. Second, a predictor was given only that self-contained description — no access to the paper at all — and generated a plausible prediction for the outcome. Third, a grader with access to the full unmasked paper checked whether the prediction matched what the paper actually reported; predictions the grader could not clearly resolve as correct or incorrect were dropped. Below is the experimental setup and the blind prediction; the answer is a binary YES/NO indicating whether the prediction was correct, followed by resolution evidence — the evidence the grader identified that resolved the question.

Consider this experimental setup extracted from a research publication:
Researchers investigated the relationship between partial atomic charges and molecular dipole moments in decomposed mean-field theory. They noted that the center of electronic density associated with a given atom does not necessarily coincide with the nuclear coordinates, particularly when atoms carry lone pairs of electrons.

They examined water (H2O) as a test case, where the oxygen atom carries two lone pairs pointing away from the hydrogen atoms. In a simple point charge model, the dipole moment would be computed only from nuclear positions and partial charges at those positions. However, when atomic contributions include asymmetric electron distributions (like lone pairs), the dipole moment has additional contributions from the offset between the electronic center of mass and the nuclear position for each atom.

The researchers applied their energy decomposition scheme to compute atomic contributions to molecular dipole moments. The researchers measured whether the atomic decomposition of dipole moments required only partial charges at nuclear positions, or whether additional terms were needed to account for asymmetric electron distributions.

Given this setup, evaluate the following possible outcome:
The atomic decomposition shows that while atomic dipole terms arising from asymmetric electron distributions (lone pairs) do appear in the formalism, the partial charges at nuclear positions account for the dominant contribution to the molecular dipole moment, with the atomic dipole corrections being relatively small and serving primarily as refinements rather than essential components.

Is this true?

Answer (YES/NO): NO